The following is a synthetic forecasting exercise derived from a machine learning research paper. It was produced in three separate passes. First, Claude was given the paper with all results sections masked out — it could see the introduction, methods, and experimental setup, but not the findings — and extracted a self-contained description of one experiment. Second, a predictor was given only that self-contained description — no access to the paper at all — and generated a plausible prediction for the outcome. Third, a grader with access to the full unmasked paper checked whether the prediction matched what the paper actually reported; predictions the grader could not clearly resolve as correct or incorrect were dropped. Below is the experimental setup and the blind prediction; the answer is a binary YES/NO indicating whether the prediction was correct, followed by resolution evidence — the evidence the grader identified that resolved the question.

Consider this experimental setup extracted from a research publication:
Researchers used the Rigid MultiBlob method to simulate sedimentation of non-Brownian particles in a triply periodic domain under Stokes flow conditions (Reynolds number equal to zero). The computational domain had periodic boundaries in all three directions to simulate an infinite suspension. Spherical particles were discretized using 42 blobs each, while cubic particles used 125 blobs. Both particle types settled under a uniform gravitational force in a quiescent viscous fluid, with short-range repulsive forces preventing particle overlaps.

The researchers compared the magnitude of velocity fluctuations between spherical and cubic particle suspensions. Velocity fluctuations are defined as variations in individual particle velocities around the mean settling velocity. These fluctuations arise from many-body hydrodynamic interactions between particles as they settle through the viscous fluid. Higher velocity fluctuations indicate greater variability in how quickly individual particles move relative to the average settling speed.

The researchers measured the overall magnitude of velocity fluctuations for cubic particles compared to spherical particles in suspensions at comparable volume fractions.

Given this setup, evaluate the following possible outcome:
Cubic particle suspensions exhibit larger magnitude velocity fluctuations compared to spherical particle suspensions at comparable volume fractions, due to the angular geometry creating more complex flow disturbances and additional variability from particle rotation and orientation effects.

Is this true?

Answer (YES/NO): YES